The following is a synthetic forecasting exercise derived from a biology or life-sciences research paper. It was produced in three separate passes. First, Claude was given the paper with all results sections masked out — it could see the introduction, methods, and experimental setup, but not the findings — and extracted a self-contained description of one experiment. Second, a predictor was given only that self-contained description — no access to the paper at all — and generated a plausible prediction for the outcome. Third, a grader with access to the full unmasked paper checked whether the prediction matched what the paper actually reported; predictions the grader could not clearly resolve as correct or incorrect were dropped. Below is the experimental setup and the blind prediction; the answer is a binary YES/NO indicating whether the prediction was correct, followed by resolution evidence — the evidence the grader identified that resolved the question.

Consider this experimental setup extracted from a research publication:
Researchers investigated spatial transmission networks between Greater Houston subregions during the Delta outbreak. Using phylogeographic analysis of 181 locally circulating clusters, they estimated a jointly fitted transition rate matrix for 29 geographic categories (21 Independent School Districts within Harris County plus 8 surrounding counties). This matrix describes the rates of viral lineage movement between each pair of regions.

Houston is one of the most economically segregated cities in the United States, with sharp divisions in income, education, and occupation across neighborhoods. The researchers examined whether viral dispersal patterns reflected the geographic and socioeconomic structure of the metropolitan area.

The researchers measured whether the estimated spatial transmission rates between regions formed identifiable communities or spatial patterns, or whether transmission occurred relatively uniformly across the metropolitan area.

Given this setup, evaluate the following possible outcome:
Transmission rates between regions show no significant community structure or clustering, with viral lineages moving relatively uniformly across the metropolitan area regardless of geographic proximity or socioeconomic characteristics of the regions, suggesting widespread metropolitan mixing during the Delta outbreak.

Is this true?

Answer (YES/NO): NO